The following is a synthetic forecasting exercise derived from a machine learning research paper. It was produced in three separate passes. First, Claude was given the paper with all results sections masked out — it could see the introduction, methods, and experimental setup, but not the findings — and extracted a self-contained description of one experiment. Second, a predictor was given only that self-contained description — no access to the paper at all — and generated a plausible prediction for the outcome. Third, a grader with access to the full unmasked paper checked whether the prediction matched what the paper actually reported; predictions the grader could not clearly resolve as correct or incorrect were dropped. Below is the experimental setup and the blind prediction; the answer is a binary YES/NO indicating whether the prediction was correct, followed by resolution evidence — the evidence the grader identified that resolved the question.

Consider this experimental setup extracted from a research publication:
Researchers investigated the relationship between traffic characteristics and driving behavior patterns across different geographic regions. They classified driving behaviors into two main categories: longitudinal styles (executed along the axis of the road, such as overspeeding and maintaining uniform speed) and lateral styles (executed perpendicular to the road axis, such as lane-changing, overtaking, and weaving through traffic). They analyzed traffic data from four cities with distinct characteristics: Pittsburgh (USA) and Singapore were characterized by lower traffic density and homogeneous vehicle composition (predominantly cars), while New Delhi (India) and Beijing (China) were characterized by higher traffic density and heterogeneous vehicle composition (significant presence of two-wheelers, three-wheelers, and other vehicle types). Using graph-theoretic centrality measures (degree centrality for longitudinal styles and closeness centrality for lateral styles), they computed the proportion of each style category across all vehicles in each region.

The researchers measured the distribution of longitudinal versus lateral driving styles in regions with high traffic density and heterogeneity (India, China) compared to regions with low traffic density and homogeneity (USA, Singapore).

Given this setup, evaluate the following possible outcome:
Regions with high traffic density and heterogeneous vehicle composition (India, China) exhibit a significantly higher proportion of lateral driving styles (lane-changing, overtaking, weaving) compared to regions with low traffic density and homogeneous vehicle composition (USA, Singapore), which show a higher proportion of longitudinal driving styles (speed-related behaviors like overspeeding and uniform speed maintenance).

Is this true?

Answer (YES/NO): YES